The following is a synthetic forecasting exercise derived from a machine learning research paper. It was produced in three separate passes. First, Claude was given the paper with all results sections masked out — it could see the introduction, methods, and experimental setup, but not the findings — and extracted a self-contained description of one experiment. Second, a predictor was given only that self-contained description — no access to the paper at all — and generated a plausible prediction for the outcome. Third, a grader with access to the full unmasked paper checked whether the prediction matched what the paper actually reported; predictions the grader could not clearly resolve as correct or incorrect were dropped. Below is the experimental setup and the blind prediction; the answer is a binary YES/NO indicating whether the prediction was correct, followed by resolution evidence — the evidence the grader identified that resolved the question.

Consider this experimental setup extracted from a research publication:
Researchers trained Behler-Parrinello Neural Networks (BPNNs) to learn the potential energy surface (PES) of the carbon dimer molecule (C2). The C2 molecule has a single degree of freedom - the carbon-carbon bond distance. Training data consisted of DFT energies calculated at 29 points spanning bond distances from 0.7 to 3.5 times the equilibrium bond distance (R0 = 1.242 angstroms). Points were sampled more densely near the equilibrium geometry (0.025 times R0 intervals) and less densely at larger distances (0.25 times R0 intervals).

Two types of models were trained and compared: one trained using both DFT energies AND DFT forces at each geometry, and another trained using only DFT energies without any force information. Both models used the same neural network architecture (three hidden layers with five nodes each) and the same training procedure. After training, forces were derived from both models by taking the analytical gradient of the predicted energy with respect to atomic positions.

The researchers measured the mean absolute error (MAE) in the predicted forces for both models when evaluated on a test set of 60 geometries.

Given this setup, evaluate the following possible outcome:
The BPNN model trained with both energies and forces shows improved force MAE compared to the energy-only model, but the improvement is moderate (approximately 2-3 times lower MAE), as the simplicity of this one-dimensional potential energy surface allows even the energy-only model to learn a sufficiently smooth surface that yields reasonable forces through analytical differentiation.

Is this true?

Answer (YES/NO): YES